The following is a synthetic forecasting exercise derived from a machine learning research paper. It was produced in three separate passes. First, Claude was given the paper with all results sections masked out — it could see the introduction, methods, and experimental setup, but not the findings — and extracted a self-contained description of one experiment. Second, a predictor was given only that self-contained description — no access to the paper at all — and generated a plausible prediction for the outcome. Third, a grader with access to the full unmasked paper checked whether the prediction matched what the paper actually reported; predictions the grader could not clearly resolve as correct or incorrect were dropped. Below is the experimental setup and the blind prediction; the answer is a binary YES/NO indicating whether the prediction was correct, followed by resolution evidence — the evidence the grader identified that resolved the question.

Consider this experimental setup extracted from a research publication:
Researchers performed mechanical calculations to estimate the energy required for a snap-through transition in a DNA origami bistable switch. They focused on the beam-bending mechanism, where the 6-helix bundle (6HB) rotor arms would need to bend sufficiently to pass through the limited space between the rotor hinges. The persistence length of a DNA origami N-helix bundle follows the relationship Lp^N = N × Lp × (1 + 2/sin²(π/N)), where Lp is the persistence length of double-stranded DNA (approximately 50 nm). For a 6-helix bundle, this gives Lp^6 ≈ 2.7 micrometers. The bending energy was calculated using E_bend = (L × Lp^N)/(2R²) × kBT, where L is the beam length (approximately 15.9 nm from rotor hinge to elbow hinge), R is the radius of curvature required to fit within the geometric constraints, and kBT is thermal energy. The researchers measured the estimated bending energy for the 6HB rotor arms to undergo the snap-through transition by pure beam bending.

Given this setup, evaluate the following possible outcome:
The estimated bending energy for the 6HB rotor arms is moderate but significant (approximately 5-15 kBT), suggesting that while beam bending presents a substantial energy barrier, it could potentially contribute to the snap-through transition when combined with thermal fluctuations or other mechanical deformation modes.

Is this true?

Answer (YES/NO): NO